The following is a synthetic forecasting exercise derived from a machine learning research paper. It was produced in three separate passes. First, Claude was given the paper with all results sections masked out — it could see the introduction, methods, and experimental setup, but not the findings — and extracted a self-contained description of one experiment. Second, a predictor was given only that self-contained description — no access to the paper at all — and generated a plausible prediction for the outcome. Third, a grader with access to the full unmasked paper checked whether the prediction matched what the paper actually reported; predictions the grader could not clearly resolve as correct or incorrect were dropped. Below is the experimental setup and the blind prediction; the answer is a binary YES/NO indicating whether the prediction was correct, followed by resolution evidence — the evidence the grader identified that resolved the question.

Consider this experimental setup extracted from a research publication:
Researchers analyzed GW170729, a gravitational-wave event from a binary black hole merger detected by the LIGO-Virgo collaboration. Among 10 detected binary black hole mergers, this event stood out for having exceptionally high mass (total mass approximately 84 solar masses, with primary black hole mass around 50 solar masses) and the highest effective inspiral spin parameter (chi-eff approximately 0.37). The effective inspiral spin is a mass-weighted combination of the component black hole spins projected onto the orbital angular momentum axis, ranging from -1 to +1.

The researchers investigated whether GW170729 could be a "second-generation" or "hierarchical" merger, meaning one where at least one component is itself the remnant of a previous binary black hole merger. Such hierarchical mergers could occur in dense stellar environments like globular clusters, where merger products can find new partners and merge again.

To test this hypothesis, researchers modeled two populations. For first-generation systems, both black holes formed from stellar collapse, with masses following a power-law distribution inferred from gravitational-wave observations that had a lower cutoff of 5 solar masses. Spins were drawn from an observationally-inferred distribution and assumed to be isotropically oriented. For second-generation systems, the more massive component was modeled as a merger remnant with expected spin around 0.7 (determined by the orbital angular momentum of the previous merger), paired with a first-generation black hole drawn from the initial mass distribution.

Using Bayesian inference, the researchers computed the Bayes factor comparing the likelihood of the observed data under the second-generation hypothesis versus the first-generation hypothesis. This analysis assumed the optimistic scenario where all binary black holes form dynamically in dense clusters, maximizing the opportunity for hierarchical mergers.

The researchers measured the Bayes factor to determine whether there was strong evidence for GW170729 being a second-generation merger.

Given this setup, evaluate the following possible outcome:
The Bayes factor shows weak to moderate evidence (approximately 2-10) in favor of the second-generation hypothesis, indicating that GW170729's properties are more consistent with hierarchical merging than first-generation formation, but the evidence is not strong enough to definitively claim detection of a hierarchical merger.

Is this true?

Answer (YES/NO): YES